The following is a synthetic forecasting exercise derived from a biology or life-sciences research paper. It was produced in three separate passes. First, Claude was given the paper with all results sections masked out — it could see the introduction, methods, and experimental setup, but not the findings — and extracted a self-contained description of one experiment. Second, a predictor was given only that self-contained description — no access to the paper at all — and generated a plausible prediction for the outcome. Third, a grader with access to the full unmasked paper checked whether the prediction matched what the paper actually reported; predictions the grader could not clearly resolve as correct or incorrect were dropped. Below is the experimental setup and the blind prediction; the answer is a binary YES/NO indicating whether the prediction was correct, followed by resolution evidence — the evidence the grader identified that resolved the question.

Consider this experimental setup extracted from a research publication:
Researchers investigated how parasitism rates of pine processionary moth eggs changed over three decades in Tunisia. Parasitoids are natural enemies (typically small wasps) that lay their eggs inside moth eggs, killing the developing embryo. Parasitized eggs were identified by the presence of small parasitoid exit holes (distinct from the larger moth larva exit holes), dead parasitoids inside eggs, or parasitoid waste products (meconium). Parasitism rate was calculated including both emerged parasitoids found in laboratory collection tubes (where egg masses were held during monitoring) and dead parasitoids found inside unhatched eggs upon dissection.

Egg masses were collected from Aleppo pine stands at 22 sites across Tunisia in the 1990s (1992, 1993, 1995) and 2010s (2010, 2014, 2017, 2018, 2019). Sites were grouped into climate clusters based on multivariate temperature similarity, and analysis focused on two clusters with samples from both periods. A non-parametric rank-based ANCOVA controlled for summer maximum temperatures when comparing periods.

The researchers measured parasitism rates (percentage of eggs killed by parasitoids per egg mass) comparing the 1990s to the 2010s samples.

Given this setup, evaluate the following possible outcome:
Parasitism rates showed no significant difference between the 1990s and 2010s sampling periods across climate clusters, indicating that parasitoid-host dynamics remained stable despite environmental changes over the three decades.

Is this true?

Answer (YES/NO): NO